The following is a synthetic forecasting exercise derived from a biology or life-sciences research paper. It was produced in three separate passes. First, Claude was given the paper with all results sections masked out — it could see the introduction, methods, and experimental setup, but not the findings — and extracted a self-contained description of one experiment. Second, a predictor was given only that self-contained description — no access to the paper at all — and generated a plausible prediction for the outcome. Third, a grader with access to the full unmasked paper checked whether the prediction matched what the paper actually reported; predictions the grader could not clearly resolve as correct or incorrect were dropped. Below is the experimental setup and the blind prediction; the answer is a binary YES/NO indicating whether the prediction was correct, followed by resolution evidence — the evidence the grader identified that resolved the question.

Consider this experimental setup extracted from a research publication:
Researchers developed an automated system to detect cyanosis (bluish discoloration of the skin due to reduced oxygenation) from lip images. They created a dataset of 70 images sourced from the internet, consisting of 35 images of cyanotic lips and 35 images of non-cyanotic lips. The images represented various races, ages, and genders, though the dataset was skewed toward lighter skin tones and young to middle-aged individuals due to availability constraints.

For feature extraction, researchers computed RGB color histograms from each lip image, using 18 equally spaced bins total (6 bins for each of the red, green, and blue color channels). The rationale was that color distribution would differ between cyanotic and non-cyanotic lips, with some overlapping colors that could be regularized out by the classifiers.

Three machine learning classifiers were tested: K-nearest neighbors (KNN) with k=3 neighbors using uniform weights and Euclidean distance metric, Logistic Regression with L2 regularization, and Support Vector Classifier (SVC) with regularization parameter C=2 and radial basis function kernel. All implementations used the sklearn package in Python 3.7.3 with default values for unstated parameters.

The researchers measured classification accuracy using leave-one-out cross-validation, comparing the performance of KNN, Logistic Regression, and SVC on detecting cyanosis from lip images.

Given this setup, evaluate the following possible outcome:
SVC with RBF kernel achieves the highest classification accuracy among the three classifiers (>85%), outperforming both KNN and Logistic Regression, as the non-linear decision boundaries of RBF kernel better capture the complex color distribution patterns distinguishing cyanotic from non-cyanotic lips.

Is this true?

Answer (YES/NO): NO